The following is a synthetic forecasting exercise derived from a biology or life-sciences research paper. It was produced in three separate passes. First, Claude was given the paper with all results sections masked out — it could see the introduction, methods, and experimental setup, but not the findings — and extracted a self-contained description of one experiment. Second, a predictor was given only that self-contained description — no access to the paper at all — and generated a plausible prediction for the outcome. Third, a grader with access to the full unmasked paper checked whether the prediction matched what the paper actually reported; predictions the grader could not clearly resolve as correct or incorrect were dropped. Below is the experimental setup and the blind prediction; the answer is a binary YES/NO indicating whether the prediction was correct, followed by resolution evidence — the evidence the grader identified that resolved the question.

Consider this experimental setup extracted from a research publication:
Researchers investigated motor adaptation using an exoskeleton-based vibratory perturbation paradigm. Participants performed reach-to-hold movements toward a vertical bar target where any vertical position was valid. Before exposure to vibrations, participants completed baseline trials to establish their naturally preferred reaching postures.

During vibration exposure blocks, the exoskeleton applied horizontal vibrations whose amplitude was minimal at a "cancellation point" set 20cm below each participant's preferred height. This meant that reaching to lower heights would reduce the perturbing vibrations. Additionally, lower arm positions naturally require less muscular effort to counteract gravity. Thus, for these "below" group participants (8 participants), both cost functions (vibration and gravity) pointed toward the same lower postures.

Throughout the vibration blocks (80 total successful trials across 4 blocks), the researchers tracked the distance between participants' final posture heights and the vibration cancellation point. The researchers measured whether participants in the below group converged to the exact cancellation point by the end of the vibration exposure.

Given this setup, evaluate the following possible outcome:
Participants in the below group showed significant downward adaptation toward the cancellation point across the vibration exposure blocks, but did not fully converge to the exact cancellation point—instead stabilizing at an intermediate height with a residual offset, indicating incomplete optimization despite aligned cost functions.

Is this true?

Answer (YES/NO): YES